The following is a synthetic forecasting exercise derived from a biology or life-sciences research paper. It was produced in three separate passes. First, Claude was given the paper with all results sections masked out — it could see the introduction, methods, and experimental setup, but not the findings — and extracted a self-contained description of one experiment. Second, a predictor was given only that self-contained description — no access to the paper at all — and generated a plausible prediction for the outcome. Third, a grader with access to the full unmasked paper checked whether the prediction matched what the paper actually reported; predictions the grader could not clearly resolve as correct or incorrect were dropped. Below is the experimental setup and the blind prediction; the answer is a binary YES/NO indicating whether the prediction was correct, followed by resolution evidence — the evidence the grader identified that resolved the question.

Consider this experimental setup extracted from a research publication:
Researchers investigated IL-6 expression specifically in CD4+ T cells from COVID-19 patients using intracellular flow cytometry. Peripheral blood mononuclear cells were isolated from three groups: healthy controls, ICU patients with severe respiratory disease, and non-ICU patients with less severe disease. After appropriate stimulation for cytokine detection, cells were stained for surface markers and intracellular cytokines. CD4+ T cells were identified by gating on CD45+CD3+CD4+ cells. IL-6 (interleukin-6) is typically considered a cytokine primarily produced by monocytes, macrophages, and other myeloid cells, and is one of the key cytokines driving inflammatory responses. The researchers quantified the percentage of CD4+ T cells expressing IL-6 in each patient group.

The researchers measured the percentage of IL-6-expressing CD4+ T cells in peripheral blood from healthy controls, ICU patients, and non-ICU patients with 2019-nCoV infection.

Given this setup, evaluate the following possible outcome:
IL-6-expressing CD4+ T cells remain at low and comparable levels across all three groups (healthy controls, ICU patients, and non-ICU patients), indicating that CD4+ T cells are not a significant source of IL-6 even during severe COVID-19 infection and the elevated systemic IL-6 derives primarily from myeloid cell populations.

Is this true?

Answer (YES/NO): NO